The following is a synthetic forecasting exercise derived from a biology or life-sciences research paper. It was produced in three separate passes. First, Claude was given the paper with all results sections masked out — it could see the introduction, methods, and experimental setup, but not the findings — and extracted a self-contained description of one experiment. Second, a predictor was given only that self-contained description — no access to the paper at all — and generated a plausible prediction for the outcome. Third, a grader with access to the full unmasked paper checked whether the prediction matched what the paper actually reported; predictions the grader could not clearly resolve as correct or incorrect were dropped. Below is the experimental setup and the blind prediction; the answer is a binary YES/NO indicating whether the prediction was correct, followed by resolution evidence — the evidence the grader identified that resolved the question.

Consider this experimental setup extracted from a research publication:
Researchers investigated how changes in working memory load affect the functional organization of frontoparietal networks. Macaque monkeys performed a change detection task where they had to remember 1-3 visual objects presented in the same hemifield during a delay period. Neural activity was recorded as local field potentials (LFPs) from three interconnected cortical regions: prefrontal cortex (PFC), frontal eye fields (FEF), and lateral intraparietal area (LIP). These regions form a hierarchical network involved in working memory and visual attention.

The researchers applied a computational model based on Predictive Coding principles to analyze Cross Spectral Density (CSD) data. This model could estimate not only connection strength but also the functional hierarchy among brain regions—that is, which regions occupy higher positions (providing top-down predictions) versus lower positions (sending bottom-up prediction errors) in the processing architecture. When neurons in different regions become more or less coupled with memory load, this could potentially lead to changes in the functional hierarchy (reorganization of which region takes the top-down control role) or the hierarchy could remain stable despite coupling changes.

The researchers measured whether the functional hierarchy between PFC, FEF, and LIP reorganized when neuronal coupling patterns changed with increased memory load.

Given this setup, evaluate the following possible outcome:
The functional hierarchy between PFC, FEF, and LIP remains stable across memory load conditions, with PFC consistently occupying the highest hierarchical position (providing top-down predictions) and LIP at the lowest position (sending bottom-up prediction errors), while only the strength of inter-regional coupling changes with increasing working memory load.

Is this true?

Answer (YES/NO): NO